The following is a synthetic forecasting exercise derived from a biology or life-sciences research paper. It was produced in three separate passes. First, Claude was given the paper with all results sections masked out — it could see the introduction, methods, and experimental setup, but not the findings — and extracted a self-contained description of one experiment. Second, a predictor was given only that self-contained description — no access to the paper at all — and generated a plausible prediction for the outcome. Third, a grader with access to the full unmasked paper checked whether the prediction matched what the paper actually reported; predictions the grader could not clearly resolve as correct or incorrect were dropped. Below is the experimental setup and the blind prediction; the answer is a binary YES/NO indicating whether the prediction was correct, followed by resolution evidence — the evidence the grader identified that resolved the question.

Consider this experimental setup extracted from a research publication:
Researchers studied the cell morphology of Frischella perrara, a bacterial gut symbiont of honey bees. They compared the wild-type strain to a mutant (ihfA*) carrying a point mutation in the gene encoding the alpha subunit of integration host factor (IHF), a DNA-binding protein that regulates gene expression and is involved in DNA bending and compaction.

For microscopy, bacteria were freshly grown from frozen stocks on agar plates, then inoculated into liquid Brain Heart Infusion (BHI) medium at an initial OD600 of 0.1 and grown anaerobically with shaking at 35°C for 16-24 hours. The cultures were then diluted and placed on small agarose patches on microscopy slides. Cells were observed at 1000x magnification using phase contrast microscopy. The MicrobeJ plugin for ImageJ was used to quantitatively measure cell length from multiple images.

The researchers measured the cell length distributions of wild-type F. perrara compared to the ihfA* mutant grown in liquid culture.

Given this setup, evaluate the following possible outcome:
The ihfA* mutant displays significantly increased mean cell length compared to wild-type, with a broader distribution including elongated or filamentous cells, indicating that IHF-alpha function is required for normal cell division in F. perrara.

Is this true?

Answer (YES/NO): NO